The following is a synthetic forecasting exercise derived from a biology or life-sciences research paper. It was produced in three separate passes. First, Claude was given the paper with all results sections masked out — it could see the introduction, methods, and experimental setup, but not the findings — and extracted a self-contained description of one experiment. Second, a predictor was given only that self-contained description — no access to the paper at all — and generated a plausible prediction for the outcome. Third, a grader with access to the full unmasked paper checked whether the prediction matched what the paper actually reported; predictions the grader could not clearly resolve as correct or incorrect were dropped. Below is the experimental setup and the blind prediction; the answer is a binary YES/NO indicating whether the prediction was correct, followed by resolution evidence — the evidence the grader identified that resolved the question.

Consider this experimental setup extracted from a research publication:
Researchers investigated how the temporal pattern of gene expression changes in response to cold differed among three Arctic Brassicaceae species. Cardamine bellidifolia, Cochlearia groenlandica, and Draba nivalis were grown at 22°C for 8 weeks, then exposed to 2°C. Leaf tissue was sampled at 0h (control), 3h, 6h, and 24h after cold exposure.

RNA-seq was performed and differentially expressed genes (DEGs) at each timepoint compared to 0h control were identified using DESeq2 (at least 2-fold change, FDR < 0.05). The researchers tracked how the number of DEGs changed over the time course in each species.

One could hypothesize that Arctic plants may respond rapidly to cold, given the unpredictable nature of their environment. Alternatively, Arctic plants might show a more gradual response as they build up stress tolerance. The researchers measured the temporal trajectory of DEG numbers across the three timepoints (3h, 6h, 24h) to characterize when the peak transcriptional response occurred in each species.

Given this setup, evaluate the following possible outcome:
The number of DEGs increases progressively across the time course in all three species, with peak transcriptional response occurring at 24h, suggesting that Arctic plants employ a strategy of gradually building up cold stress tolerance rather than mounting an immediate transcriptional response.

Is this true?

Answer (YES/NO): YES